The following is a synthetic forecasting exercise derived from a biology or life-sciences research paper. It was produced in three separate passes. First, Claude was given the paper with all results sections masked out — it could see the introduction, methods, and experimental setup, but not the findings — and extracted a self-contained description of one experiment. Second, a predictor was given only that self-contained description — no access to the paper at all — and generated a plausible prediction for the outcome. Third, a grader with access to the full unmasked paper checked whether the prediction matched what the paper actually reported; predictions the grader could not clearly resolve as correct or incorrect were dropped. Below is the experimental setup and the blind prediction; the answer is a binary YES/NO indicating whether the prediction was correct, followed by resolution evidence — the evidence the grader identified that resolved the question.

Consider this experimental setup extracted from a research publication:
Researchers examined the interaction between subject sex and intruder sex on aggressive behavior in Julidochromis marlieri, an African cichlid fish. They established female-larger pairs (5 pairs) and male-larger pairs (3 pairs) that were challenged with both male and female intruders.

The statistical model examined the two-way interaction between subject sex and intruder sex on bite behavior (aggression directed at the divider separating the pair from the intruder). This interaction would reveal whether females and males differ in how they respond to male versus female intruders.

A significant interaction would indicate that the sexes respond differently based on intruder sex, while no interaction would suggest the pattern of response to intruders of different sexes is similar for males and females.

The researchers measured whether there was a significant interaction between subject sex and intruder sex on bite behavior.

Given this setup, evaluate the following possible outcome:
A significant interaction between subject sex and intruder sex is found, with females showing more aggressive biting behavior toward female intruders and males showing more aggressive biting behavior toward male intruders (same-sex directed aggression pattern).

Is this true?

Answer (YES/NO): NO